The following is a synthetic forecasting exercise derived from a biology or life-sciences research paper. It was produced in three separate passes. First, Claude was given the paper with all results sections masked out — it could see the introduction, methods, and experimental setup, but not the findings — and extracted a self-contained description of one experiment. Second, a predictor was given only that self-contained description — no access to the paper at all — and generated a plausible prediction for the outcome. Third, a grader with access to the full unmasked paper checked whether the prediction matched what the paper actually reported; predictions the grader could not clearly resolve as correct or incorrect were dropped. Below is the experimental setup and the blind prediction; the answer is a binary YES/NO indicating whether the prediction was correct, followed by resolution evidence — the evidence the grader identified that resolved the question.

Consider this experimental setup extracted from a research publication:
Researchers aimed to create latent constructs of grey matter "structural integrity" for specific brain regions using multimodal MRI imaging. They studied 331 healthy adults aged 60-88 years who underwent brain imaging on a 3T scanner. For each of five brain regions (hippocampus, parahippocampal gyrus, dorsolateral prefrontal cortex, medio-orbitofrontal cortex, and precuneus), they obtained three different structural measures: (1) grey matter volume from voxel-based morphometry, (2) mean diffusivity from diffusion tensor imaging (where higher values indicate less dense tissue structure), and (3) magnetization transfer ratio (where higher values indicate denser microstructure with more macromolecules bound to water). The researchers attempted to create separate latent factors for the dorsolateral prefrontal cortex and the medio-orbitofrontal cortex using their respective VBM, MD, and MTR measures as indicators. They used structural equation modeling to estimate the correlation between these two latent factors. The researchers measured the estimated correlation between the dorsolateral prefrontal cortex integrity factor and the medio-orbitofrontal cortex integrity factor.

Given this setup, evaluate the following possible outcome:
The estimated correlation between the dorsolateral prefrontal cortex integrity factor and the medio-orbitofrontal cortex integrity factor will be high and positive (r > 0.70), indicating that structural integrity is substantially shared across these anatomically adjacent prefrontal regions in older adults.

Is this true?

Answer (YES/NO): YES